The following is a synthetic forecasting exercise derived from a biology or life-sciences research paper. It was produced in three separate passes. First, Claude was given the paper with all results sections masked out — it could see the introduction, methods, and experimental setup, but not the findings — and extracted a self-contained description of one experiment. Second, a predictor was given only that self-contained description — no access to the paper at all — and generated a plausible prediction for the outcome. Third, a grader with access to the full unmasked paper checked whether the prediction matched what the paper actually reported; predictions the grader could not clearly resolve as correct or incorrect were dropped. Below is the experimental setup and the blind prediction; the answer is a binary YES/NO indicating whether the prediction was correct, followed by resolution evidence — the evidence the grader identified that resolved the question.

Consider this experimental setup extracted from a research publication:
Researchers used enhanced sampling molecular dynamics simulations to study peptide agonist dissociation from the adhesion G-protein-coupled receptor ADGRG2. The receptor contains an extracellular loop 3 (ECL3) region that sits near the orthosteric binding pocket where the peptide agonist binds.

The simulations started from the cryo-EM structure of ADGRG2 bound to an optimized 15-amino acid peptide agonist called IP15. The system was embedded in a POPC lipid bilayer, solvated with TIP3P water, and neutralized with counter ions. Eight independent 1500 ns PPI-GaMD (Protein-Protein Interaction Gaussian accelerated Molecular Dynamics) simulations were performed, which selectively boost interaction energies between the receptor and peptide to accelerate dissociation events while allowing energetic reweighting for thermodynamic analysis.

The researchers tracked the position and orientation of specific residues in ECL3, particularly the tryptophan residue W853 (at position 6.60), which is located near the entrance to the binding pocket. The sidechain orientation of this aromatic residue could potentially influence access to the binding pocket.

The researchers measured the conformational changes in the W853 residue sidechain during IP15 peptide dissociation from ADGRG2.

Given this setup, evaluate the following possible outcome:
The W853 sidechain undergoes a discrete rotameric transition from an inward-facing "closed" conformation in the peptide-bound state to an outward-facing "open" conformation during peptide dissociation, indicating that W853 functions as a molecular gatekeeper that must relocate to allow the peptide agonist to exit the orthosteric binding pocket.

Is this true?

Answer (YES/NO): YES